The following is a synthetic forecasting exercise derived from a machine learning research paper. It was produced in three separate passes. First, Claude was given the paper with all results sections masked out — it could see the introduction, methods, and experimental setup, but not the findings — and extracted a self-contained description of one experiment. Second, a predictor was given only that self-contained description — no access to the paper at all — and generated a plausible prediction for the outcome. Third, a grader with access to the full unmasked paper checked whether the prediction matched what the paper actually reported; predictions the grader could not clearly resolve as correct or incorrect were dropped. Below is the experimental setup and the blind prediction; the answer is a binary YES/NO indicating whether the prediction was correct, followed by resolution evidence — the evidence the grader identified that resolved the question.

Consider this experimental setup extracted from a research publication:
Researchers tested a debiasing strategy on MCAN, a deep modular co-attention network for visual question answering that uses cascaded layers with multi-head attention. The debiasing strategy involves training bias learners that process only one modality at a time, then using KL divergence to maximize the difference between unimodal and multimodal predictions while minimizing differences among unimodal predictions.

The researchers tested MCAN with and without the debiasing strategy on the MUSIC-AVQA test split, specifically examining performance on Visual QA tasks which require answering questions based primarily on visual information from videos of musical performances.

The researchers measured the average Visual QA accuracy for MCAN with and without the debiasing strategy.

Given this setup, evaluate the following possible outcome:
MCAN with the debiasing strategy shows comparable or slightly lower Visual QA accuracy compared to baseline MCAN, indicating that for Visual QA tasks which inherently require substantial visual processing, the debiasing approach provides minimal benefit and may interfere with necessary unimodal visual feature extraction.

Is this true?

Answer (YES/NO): NO